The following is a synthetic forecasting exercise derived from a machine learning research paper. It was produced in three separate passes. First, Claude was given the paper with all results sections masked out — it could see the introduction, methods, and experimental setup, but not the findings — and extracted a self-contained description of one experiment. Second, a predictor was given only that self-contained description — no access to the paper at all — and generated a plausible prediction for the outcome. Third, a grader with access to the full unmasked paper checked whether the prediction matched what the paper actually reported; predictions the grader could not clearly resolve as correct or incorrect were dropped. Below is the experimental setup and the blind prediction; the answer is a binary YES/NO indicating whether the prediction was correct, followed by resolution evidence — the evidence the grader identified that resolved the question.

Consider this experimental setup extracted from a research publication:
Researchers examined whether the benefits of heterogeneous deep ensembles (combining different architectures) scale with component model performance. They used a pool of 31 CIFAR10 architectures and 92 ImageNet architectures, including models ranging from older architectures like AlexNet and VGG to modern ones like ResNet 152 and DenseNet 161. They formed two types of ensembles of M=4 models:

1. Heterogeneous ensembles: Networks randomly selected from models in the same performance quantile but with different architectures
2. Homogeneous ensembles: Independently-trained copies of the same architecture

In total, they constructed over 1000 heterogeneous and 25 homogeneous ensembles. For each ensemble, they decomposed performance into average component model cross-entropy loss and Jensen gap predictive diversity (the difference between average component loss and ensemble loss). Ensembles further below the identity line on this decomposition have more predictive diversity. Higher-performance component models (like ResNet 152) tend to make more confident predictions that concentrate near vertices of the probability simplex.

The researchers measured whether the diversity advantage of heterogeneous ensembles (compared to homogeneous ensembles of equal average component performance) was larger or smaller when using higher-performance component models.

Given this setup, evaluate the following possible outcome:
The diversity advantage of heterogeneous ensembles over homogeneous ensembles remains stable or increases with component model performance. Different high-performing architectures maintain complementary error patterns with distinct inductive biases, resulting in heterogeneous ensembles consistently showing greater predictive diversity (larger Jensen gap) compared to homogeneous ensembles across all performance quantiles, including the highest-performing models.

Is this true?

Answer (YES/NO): NO